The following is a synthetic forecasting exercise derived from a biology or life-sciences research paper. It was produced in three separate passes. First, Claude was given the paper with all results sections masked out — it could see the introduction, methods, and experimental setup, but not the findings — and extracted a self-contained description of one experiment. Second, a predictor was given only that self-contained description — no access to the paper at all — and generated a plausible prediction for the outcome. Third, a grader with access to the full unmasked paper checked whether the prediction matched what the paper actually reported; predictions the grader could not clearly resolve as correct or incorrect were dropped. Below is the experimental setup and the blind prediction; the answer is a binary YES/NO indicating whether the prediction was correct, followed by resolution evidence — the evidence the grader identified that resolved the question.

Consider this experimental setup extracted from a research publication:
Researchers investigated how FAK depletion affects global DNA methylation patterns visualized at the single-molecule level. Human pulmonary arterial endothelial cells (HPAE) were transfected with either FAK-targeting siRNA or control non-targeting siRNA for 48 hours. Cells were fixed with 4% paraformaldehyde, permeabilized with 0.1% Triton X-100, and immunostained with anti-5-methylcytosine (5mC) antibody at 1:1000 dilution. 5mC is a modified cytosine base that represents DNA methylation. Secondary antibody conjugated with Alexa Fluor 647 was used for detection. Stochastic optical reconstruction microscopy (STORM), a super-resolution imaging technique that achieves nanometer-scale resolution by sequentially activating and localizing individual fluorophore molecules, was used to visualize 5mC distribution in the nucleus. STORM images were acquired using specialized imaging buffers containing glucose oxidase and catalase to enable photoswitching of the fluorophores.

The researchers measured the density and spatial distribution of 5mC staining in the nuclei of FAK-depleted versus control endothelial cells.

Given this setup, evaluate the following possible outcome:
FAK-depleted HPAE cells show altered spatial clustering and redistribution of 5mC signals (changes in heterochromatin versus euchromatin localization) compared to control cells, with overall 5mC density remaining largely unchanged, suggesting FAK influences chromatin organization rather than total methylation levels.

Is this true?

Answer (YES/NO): NO